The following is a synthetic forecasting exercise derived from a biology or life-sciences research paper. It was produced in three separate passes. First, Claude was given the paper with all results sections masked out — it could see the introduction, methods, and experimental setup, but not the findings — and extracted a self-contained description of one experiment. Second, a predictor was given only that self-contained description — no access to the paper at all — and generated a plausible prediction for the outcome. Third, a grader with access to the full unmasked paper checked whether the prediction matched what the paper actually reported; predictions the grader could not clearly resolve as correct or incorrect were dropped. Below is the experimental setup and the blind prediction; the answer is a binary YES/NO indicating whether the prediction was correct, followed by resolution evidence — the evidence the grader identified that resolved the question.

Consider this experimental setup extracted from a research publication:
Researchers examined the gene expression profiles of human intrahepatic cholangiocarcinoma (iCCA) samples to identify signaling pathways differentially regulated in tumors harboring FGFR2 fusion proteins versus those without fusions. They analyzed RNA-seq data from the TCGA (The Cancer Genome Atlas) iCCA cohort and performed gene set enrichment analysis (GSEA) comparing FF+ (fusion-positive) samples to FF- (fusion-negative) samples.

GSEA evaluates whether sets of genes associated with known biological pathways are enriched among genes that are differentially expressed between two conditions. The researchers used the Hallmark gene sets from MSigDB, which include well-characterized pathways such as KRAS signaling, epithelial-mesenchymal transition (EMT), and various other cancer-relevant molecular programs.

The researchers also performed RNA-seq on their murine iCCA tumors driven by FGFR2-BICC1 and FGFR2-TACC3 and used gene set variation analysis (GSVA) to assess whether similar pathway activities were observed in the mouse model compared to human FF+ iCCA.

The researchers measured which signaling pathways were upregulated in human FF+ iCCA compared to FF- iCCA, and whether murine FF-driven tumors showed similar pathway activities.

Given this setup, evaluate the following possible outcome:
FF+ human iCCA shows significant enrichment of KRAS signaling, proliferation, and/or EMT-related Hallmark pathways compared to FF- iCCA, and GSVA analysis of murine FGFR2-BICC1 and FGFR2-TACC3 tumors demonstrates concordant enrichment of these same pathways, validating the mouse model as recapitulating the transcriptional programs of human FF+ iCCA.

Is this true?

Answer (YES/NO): YES